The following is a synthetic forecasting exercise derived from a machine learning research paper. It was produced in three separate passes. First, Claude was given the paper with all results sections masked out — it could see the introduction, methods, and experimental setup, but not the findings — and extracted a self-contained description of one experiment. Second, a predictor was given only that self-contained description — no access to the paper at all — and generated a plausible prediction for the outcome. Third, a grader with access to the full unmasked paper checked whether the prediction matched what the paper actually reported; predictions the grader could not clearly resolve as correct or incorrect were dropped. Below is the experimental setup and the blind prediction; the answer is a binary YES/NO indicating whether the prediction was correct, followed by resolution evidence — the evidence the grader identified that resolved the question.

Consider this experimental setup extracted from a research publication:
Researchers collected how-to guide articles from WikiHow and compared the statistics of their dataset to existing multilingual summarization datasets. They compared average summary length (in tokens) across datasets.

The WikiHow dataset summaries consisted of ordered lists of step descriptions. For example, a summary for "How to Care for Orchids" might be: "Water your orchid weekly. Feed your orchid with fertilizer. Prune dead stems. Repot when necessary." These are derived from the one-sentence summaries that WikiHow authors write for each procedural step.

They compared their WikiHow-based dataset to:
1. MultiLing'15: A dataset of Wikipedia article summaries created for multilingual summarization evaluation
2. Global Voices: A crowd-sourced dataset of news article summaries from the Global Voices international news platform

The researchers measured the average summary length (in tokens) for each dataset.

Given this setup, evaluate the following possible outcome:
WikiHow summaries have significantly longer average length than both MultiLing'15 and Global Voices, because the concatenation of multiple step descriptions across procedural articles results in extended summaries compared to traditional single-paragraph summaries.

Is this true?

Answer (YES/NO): NO